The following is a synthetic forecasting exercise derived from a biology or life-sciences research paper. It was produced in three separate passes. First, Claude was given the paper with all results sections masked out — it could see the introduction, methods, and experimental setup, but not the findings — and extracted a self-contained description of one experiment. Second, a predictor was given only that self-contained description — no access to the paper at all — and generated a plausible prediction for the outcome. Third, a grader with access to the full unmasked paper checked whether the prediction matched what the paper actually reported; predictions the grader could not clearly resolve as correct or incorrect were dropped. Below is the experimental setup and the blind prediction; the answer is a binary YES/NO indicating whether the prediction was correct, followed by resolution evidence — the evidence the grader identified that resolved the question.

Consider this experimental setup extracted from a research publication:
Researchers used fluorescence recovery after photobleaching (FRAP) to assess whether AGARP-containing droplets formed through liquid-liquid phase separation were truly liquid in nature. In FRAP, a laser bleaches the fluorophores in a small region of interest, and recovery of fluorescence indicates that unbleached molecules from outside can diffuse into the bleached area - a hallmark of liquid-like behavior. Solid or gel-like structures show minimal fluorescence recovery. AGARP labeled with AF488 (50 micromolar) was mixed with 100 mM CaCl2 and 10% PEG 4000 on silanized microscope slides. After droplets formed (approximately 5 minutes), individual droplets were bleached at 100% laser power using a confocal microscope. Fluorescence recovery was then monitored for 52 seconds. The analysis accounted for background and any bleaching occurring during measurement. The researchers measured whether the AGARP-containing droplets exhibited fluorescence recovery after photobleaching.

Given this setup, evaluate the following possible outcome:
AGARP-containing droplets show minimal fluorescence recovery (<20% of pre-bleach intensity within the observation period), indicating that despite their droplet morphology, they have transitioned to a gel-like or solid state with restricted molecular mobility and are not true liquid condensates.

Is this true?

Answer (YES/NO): NO